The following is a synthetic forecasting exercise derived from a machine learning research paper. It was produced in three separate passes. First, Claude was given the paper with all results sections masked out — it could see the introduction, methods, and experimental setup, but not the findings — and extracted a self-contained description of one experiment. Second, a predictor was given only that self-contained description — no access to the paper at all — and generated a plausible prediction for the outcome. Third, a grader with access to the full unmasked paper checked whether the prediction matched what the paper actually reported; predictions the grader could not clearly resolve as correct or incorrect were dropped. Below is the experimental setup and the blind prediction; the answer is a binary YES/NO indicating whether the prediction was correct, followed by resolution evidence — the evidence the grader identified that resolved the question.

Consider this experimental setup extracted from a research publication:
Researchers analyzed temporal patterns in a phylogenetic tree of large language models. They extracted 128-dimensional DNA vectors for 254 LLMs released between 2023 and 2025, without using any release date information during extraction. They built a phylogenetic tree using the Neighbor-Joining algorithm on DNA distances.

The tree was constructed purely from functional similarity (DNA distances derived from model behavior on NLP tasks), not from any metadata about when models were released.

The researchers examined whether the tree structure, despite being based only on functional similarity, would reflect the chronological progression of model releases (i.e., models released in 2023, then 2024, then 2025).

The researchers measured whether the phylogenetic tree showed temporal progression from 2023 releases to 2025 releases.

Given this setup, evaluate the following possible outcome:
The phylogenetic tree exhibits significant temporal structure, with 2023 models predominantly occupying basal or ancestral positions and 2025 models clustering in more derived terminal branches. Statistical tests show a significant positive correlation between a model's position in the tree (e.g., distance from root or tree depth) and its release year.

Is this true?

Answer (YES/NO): NO